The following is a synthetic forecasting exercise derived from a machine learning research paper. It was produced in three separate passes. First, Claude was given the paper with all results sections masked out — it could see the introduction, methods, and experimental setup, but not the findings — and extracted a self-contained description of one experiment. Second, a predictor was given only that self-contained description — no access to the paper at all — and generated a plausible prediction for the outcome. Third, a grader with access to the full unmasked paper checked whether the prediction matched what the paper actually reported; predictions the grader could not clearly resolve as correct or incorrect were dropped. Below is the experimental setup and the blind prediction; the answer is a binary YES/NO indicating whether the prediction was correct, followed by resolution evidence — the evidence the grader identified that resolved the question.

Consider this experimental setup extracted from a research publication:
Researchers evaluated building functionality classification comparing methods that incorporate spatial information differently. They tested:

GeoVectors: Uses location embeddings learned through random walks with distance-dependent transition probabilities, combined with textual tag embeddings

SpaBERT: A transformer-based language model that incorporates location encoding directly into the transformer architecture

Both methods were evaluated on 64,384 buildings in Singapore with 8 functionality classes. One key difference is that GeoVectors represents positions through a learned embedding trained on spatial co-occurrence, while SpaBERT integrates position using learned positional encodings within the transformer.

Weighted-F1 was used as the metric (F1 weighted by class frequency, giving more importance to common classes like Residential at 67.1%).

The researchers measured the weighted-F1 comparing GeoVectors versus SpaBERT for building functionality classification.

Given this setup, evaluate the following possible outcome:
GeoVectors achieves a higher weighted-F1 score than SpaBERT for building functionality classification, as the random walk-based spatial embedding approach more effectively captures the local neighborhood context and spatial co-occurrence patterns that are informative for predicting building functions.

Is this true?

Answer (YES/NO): NO